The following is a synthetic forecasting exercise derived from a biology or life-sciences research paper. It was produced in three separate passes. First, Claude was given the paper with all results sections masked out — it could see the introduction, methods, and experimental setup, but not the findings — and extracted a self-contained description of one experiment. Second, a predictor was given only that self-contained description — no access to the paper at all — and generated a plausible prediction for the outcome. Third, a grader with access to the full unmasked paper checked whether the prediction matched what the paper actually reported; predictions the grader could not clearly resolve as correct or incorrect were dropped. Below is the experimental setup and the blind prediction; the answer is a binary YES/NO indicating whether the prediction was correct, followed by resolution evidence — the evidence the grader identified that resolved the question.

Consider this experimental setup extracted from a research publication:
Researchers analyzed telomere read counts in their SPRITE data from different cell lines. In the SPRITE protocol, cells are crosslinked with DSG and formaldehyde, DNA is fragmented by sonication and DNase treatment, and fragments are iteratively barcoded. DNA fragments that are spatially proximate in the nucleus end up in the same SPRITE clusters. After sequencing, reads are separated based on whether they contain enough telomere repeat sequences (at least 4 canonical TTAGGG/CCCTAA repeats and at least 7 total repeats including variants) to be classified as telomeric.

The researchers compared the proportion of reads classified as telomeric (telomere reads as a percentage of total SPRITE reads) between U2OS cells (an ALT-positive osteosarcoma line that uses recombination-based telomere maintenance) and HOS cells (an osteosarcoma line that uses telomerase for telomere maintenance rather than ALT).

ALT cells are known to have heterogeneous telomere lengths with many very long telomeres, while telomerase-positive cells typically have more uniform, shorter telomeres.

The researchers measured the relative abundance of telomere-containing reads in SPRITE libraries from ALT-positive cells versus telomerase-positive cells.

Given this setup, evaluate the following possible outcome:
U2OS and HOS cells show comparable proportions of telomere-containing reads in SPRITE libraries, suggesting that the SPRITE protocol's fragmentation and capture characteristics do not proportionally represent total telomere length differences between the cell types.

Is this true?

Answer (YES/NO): NO